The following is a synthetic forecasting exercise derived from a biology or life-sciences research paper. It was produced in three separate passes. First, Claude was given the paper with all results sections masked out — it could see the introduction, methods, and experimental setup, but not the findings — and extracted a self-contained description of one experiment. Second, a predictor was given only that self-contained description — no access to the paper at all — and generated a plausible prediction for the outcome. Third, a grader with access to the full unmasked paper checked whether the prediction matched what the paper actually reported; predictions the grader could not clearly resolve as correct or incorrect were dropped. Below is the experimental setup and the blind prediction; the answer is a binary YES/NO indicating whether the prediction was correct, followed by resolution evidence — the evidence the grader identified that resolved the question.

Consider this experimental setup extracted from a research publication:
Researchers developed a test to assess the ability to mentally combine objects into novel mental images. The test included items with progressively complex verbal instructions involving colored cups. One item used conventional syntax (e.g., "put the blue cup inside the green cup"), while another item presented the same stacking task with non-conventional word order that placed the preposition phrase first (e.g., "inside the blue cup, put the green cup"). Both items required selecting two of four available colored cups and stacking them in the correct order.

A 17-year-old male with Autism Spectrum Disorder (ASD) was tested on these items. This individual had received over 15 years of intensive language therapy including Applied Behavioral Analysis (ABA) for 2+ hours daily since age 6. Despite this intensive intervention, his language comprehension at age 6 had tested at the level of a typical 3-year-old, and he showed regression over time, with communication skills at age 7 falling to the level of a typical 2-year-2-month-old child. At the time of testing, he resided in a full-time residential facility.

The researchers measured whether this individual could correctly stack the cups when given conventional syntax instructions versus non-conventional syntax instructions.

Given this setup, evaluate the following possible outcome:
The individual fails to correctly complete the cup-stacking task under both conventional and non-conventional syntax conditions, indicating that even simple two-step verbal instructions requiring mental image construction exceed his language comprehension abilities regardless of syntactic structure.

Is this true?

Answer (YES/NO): NO